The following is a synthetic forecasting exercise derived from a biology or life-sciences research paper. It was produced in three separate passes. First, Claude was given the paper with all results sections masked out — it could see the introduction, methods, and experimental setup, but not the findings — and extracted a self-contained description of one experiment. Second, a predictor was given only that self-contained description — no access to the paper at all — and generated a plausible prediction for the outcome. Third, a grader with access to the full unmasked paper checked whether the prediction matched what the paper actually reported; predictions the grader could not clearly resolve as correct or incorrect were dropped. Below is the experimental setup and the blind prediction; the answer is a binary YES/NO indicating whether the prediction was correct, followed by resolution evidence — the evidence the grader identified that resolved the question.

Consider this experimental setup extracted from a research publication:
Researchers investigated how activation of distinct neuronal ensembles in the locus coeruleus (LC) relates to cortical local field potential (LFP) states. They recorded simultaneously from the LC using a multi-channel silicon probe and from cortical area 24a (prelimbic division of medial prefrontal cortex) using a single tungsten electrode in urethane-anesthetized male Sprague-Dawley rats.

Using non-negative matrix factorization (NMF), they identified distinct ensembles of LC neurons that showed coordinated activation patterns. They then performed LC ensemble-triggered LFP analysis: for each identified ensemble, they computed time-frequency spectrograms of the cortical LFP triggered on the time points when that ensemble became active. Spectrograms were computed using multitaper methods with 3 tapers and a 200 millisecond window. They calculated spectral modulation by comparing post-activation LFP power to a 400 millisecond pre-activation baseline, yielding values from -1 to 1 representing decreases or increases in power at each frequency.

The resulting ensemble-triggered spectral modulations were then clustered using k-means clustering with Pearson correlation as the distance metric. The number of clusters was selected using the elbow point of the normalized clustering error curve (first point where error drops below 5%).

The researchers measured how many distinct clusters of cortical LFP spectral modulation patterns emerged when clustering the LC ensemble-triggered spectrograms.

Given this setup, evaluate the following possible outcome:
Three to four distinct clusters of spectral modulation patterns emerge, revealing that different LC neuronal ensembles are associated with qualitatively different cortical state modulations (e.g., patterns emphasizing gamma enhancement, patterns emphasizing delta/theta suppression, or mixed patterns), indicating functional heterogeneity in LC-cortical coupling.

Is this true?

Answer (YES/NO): YES